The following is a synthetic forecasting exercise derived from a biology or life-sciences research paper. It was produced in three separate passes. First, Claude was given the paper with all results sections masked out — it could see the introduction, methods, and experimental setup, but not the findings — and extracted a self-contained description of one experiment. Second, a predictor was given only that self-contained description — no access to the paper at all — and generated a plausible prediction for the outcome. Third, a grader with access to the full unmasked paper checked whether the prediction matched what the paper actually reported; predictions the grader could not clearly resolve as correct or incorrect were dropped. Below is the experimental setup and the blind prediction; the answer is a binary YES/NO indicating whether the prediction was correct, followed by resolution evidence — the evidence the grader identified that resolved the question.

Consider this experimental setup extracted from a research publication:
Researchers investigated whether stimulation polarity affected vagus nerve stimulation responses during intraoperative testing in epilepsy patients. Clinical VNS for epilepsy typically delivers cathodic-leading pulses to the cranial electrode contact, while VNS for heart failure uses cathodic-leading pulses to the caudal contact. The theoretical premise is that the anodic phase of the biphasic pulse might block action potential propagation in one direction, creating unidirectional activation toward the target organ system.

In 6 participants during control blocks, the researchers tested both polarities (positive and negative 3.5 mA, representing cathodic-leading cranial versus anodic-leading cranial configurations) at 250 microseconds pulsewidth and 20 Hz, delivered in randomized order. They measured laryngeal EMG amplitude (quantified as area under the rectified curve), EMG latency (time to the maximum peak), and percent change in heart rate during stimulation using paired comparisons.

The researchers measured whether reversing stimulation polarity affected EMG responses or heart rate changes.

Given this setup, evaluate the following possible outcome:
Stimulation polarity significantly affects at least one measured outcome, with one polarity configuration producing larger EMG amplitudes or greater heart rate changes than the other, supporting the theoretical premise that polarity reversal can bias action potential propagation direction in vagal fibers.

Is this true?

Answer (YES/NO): NO